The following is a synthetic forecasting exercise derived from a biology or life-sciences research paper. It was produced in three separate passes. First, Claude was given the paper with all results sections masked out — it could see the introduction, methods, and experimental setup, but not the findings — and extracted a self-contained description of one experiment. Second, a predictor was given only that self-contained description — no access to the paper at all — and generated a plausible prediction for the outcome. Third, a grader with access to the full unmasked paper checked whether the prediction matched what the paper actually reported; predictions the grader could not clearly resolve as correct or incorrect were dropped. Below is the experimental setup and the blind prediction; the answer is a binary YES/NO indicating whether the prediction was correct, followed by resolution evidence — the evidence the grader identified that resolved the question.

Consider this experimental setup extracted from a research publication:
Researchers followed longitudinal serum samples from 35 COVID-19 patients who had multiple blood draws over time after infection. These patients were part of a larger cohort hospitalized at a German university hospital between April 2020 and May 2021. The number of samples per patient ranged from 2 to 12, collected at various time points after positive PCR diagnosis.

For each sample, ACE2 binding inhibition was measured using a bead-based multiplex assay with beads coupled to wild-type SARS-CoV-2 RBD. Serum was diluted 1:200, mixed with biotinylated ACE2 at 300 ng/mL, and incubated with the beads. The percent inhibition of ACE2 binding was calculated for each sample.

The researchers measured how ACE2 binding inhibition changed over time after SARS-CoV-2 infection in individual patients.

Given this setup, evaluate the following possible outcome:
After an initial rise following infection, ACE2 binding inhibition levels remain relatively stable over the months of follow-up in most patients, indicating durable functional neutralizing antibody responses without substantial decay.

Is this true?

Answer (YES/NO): NO